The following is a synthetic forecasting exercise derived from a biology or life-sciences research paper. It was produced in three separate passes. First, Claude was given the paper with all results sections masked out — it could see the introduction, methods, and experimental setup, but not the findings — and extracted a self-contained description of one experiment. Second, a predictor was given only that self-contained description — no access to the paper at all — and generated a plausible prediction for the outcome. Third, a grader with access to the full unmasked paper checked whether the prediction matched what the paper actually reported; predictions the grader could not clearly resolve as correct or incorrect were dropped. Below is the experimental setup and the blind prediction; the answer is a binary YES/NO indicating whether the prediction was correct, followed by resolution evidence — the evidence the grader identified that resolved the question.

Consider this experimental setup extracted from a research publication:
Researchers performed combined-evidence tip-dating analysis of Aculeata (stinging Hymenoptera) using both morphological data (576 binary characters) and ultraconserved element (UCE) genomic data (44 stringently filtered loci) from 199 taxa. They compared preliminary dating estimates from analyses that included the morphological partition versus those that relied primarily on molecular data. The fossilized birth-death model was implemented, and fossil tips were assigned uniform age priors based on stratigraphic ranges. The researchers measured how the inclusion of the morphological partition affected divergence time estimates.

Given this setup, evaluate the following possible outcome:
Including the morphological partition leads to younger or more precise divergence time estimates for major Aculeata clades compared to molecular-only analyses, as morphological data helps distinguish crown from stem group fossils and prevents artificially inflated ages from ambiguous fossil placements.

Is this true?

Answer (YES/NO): NO